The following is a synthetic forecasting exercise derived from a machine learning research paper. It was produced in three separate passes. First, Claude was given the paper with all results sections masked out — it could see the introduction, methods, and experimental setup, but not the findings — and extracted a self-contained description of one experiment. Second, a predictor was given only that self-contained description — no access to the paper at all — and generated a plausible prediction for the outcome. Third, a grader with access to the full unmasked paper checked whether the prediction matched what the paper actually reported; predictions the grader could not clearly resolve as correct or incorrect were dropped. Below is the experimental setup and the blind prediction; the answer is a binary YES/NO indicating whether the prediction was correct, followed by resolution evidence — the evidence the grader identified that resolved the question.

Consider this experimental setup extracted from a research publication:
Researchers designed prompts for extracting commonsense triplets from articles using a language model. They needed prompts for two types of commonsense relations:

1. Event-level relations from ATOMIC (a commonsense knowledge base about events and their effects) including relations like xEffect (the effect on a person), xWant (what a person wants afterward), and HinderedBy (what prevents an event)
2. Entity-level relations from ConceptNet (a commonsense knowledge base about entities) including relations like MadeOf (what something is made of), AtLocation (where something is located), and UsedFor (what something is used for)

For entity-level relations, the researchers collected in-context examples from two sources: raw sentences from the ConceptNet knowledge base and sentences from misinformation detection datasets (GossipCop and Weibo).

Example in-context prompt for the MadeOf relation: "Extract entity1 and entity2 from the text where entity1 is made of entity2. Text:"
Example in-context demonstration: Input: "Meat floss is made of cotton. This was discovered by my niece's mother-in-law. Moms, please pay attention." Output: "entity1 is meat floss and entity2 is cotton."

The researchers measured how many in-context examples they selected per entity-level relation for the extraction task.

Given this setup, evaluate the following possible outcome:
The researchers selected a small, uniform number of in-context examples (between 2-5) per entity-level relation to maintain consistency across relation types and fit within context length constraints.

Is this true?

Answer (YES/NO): NO